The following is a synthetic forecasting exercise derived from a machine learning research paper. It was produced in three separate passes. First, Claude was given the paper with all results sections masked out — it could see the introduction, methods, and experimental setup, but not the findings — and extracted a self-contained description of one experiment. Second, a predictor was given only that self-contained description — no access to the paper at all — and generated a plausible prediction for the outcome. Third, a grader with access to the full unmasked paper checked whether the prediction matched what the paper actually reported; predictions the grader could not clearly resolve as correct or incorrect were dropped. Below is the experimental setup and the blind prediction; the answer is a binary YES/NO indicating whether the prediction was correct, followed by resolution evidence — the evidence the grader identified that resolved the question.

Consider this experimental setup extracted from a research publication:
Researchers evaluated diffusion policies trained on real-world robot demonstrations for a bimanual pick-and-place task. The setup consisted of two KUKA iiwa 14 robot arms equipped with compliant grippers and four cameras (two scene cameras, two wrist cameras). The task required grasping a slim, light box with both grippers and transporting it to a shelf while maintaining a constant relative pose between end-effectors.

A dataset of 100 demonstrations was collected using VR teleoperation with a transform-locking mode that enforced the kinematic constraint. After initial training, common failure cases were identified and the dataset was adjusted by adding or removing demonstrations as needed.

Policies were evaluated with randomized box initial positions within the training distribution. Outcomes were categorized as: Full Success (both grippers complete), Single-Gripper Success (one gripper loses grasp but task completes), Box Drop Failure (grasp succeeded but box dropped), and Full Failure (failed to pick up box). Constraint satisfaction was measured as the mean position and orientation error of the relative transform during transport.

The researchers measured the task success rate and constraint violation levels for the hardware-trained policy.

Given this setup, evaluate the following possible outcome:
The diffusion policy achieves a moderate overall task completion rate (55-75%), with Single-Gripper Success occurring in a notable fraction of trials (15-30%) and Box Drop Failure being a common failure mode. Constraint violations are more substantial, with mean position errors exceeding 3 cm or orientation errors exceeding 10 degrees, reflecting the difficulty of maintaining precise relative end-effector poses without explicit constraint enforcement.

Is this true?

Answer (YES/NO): NO